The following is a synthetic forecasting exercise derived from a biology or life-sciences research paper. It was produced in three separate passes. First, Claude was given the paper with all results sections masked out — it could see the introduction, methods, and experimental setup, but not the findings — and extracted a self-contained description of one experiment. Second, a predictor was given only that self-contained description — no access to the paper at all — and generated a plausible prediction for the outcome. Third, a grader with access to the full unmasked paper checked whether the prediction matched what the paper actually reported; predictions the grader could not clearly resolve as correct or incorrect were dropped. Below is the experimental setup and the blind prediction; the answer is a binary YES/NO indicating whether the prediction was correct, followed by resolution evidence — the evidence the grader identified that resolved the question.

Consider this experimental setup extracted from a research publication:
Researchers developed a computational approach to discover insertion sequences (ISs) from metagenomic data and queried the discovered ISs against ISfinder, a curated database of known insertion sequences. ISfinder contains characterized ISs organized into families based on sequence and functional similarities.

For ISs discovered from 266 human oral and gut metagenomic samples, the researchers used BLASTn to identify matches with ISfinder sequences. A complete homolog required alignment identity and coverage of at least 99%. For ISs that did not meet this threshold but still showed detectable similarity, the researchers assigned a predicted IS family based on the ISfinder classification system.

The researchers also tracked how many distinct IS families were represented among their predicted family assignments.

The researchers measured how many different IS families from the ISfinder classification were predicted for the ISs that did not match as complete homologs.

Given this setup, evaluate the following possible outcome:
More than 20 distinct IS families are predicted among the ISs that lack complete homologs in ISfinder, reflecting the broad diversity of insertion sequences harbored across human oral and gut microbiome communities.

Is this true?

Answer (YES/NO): NO